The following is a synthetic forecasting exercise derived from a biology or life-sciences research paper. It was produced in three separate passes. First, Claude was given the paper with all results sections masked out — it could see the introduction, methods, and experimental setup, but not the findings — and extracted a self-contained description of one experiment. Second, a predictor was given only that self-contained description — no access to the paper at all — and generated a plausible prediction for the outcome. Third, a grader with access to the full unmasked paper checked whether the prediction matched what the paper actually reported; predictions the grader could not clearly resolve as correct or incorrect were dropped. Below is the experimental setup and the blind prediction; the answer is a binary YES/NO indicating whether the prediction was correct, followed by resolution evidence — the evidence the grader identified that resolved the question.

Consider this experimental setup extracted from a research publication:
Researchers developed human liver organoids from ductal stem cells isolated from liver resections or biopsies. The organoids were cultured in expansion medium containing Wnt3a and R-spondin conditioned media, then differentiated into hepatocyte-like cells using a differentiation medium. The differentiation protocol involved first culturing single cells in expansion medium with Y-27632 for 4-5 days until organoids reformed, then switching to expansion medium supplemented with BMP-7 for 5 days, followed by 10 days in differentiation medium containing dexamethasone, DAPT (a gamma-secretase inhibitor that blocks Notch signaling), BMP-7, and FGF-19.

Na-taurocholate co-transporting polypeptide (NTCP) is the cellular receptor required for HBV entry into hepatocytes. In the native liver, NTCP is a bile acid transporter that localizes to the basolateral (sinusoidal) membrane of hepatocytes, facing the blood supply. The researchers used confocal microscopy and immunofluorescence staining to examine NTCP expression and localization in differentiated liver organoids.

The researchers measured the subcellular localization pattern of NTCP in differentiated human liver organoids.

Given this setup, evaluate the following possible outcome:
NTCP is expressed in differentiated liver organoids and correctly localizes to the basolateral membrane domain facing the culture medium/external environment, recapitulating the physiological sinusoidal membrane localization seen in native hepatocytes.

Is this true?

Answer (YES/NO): YES